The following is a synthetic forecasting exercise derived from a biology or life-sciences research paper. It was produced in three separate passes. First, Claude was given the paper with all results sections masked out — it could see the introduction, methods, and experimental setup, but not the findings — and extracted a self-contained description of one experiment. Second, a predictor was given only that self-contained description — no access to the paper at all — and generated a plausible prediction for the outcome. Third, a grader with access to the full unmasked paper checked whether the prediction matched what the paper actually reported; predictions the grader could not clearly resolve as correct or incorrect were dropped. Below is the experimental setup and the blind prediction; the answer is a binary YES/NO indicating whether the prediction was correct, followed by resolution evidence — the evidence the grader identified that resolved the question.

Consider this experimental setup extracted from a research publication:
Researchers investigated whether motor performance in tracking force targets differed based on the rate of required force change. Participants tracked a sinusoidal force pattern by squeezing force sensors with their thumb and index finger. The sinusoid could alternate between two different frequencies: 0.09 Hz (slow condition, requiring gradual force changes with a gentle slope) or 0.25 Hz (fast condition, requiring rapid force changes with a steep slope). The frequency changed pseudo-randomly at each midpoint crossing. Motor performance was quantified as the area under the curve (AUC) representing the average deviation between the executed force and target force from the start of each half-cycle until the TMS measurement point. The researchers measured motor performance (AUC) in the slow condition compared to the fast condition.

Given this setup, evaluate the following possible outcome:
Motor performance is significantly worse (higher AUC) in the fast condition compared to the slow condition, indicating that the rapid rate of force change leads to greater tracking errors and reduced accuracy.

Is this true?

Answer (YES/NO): YES